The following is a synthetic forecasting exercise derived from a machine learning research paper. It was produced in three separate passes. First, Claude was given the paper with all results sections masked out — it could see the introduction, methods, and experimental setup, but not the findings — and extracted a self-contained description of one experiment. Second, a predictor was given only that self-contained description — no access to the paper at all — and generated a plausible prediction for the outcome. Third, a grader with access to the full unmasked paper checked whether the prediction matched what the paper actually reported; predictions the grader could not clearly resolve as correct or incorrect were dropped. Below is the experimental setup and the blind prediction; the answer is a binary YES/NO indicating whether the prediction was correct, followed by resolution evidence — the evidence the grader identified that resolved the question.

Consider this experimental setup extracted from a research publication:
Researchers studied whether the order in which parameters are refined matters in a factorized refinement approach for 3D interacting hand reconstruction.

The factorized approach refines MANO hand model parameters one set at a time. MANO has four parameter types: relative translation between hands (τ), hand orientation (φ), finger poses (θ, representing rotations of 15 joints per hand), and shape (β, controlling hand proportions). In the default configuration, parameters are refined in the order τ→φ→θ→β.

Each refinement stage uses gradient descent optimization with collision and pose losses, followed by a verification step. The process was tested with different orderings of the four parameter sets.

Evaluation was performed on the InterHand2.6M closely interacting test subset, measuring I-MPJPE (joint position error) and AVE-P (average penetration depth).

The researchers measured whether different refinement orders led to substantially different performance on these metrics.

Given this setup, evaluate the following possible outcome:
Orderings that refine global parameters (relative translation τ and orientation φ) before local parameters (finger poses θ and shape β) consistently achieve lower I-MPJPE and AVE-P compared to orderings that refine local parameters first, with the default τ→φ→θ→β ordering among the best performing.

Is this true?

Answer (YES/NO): NO